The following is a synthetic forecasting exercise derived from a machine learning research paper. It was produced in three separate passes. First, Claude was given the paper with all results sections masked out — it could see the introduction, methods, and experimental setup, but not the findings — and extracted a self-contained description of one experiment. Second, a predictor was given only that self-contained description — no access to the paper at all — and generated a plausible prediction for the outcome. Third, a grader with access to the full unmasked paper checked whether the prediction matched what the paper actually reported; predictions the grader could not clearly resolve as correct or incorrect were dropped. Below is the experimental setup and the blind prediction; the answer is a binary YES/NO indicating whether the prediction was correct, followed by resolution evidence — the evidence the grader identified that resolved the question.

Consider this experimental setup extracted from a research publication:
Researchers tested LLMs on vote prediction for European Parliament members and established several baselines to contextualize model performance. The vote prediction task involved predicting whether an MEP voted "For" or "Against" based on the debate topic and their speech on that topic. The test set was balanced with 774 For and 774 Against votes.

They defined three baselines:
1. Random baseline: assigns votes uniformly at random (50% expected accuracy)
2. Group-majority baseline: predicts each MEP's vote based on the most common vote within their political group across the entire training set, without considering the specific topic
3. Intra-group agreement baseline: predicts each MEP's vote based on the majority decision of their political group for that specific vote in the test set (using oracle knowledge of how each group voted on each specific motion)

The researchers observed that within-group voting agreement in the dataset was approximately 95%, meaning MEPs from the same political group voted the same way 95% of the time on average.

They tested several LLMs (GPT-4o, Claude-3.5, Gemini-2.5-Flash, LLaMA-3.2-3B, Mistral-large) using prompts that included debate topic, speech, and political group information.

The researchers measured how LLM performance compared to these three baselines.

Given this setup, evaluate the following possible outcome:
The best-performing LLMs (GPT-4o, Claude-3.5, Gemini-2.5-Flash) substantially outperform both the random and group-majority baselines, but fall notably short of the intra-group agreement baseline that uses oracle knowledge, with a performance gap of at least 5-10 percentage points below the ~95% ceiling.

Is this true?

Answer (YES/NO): NO